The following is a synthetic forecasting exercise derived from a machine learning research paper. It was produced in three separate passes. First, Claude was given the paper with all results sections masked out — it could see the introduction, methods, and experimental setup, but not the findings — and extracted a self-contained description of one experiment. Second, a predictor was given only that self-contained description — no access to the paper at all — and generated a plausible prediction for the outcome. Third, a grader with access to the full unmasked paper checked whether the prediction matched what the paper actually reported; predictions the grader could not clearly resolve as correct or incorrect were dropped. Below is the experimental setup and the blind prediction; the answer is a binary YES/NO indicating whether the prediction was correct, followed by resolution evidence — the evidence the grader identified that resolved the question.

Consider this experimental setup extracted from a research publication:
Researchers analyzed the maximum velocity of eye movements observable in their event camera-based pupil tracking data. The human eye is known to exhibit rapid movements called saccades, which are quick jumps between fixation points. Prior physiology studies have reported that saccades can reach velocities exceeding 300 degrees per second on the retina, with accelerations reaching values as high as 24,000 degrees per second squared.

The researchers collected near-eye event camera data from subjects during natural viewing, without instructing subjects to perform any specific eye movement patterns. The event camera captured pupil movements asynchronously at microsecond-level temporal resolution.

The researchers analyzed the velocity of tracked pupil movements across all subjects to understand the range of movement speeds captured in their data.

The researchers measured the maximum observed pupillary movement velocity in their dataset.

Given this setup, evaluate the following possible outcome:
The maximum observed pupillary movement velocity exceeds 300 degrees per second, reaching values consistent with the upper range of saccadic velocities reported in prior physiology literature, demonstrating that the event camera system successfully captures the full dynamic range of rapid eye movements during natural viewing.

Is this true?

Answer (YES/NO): YES